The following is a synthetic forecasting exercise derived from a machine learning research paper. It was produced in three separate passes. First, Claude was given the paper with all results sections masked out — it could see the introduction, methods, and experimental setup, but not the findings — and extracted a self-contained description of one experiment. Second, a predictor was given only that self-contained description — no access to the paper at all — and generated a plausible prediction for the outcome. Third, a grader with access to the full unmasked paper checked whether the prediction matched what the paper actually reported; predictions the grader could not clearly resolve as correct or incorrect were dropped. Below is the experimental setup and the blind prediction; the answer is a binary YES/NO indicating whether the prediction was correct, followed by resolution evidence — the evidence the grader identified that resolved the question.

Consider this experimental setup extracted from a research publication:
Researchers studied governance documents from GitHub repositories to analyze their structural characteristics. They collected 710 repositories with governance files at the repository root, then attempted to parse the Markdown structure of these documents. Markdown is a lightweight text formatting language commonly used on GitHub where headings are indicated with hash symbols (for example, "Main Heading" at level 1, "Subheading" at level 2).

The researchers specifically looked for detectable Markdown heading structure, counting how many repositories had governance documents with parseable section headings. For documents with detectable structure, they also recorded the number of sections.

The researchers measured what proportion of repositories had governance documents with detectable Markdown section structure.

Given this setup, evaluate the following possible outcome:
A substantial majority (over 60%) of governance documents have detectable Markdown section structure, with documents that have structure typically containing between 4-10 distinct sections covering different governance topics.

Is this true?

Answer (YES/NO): YES